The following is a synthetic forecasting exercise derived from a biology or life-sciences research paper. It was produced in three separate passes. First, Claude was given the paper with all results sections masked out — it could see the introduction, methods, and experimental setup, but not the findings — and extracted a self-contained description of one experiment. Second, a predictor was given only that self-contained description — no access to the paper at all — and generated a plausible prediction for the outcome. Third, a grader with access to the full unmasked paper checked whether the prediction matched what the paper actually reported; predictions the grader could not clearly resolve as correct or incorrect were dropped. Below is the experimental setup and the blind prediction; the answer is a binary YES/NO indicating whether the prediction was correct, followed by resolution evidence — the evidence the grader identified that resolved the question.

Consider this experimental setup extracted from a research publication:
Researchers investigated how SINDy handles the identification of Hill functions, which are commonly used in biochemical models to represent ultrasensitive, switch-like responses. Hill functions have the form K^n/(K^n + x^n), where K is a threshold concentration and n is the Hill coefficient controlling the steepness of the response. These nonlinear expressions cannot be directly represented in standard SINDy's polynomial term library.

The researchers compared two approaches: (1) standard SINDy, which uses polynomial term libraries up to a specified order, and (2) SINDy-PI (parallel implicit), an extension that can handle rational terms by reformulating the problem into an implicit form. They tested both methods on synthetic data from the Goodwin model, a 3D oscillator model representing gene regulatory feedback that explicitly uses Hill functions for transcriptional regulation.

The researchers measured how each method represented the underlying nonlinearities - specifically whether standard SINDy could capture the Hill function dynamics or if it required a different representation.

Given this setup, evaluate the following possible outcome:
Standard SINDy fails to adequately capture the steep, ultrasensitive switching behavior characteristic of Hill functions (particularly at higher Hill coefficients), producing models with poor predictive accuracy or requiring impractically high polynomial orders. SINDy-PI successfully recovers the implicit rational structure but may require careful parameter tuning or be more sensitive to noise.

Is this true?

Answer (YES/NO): NO